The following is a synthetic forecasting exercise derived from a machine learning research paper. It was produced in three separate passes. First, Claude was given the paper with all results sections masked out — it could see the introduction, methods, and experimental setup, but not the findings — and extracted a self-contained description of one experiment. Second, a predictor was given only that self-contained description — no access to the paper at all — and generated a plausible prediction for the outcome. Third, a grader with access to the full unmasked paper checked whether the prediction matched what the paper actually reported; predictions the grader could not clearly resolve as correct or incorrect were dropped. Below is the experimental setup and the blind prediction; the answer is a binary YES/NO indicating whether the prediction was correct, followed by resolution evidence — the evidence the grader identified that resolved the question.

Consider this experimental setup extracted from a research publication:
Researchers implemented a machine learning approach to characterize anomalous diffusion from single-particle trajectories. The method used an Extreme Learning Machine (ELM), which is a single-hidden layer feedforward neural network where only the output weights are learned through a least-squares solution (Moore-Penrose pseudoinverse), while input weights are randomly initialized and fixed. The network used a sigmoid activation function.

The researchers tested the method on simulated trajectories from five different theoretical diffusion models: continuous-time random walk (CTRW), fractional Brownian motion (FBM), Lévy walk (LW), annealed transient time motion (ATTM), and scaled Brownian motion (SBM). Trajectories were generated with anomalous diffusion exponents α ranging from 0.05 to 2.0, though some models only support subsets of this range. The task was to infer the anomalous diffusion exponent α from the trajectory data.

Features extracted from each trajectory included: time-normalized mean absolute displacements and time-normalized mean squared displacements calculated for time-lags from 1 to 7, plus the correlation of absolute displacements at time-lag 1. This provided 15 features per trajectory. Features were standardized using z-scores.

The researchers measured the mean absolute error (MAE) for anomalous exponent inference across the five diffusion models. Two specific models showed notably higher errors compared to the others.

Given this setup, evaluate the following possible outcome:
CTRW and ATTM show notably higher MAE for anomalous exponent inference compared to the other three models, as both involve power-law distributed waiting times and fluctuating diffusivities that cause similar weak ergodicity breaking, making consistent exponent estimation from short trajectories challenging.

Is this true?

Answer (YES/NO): NO